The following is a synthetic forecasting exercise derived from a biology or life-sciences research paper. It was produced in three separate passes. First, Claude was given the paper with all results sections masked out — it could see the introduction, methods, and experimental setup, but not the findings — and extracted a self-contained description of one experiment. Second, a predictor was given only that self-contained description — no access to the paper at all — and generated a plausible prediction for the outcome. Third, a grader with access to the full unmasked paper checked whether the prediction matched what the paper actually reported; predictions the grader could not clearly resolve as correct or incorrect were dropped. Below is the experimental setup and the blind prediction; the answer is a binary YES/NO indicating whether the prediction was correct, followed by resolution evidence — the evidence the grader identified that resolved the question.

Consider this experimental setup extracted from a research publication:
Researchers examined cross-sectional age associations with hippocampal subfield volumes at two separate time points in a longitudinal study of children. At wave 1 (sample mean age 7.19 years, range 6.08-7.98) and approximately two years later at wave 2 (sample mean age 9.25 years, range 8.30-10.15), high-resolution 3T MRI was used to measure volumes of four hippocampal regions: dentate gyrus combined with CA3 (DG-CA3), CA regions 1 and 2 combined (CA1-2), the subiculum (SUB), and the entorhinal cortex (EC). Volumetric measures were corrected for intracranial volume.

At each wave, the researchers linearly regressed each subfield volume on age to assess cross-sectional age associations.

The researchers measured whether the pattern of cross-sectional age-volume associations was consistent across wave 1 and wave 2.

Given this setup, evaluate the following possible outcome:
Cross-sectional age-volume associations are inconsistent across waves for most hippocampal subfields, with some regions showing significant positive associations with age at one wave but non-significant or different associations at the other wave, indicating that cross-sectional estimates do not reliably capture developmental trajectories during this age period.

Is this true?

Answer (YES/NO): NO